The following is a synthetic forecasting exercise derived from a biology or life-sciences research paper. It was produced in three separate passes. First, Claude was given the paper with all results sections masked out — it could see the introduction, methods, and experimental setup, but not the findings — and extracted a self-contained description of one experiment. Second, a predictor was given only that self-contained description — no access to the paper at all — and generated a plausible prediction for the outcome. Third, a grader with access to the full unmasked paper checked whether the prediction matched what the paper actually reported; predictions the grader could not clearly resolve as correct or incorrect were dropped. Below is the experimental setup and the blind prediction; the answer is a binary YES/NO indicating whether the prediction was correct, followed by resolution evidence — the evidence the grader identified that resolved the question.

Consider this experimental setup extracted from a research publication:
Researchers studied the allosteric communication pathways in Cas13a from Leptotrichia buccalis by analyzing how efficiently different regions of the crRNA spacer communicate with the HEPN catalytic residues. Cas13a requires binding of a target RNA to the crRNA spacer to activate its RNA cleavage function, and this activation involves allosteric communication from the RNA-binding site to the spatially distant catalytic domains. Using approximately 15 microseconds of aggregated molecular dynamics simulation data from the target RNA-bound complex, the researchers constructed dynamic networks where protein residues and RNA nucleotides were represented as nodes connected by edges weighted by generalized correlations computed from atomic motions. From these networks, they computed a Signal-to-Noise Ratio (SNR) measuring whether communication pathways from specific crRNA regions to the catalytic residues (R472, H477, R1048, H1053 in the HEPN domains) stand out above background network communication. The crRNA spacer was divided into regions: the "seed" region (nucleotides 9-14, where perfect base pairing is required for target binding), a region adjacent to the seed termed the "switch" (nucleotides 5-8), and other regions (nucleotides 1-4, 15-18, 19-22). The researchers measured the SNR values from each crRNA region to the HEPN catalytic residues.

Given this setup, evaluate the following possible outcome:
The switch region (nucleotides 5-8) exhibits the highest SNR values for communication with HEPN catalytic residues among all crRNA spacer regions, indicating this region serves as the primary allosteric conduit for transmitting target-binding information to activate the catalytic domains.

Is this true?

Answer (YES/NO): YES